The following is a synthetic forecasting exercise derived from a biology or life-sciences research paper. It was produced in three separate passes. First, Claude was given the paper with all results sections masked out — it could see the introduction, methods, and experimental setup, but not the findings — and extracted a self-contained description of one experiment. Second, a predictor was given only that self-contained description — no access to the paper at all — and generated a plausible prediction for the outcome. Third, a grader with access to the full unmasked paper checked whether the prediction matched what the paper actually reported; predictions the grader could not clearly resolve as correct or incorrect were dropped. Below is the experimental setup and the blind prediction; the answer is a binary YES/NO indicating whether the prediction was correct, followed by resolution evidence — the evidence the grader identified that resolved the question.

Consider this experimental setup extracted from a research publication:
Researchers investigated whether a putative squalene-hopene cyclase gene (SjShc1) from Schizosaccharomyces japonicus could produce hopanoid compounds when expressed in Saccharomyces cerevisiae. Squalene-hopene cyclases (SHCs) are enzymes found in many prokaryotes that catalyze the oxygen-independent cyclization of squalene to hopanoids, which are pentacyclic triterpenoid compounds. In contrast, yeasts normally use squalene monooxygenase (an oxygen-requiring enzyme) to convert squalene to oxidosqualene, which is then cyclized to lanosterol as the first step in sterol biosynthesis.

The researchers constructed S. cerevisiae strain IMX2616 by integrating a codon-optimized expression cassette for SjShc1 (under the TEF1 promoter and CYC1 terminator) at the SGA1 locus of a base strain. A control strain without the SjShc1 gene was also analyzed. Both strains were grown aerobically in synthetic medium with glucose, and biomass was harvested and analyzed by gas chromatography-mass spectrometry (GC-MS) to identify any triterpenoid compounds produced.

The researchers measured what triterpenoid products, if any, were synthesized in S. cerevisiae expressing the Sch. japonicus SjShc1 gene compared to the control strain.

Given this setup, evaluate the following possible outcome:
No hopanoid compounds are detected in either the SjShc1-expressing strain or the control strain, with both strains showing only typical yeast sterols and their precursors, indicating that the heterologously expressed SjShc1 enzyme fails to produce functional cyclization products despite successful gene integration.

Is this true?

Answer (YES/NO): NO